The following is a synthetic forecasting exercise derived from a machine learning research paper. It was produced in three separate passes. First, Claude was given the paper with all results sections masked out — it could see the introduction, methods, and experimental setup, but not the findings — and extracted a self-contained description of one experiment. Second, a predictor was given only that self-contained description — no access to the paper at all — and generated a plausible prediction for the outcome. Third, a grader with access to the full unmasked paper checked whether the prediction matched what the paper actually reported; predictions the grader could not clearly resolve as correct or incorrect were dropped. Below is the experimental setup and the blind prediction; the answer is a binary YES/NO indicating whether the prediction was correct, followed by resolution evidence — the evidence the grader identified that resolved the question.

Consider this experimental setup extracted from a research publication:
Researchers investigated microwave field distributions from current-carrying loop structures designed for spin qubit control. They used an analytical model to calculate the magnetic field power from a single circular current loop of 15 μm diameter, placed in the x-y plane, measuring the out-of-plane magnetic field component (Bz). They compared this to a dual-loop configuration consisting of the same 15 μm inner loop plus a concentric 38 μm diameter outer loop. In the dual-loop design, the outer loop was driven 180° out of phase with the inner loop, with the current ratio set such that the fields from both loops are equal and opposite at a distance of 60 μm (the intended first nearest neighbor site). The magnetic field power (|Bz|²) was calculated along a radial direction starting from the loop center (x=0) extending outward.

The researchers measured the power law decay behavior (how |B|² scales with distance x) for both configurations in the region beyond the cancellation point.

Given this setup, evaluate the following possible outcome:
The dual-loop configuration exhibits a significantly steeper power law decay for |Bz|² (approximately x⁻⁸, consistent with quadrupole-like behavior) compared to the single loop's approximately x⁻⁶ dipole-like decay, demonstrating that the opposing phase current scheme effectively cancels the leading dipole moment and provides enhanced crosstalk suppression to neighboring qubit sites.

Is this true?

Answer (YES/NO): NO